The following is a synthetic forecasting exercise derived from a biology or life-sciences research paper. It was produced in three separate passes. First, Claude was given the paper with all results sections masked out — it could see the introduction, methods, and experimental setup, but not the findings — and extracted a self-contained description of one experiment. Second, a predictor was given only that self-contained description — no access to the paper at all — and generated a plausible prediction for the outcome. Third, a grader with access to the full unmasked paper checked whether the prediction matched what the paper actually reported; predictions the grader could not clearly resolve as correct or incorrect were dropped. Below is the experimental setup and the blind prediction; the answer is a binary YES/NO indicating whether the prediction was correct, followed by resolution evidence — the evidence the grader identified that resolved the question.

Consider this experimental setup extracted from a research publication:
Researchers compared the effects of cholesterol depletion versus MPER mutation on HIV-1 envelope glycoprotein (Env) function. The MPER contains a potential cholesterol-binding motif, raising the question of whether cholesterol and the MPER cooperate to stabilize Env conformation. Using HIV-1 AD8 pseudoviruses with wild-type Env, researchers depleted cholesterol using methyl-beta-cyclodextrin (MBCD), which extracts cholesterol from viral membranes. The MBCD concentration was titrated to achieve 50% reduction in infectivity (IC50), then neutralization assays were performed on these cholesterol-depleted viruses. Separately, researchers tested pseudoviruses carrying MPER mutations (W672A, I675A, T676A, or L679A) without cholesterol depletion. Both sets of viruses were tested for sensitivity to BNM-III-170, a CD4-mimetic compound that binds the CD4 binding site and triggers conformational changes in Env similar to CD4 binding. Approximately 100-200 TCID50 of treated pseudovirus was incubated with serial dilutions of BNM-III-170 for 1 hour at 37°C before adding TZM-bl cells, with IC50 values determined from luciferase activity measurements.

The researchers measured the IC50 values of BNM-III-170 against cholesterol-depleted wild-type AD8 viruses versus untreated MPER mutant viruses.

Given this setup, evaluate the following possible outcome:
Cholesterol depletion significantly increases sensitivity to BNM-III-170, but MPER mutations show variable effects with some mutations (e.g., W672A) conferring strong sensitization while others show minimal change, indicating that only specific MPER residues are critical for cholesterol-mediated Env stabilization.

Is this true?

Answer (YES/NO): NO